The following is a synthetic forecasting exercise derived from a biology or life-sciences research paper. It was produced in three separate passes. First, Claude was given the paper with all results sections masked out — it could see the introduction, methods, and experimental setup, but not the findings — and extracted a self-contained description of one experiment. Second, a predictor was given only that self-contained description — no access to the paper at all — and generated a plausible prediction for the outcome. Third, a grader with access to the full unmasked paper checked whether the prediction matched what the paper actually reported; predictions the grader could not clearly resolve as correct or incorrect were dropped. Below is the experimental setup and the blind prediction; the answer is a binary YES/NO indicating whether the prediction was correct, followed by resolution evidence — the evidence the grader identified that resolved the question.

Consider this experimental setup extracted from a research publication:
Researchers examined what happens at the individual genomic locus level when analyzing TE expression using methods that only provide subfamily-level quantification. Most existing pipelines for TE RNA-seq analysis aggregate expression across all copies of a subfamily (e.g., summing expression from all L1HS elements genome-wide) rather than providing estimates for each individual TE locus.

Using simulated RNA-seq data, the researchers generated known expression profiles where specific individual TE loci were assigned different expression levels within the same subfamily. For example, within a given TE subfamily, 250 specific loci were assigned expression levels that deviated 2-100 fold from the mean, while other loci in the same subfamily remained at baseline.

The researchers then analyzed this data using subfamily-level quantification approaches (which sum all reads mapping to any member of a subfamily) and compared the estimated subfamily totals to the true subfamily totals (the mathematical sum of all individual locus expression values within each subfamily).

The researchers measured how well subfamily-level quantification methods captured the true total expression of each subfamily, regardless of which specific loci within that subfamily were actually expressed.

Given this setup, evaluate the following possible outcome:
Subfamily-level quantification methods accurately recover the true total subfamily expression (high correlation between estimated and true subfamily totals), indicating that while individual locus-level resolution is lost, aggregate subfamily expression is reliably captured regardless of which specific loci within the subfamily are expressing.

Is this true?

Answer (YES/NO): YES